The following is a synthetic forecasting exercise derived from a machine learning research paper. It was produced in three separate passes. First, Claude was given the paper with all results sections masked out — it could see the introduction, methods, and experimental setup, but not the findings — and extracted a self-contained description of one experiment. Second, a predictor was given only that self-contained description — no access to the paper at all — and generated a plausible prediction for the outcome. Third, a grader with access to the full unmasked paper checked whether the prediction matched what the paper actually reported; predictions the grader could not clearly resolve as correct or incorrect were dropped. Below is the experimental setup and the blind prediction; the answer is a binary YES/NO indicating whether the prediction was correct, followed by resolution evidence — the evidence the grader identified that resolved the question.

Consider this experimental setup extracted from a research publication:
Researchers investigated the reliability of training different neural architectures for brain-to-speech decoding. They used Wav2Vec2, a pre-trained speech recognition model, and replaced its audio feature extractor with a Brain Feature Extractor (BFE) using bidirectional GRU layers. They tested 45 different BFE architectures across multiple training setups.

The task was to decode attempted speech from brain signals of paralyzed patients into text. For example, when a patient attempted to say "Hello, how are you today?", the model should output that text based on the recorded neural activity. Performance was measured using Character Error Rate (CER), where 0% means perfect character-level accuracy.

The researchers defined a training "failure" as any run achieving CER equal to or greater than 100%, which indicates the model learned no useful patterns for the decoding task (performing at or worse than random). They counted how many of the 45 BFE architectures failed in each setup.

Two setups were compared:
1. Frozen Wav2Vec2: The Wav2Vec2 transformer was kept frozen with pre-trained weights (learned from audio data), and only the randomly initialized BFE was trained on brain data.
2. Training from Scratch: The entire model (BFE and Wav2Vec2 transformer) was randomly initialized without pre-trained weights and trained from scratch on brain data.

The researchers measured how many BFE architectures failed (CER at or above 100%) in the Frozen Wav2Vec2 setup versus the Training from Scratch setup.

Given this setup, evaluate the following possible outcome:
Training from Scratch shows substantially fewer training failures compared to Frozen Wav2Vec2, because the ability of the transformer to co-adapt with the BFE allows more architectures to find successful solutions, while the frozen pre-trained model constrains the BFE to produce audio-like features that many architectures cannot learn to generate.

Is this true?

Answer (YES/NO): NO